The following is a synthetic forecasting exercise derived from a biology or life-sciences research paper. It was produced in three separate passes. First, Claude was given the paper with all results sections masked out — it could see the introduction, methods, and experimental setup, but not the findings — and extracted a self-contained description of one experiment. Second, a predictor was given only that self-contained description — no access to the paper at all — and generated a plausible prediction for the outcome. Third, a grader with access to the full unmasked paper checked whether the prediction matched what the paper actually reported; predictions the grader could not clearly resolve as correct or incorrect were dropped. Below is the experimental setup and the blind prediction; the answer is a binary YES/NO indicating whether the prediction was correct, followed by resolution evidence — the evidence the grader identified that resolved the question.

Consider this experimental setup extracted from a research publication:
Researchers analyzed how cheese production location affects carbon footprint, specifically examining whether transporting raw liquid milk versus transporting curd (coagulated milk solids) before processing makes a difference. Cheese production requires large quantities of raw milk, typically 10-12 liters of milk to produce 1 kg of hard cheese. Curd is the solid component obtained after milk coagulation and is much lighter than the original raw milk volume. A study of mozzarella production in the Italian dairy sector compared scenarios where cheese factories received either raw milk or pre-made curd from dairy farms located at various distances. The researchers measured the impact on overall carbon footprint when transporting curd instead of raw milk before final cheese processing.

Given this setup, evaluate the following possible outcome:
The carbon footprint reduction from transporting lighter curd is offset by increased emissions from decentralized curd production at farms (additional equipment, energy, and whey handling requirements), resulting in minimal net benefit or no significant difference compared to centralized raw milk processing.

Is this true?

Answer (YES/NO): NO